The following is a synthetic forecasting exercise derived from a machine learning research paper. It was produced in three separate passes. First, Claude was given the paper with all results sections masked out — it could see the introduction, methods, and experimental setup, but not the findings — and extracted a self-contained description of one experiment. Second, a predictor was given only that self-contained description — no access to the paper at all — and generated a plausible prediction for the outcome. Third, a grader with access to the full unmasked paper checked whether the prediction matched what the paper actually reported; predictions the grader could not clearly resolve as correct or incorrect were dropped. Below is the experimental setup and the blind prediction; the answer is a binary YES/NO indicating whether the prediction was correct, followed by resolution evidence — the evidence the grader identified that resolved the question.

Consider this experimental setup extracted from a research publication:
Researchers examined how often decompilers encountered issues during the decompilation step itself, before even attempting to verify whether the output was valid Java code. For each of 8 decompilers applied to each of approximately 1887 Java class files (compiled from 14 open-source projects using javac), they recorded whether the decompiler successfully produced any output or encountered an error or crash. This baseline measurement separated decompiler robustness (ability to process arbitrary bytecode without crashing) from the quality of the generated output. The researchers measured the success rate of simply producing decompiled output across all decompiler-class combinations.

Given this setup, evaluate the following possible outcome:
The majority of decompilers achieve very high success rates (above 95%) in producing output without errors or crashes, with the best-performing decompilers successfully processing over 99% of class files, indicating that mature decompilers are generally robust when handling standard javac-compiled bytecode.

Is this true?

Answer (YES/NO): NO